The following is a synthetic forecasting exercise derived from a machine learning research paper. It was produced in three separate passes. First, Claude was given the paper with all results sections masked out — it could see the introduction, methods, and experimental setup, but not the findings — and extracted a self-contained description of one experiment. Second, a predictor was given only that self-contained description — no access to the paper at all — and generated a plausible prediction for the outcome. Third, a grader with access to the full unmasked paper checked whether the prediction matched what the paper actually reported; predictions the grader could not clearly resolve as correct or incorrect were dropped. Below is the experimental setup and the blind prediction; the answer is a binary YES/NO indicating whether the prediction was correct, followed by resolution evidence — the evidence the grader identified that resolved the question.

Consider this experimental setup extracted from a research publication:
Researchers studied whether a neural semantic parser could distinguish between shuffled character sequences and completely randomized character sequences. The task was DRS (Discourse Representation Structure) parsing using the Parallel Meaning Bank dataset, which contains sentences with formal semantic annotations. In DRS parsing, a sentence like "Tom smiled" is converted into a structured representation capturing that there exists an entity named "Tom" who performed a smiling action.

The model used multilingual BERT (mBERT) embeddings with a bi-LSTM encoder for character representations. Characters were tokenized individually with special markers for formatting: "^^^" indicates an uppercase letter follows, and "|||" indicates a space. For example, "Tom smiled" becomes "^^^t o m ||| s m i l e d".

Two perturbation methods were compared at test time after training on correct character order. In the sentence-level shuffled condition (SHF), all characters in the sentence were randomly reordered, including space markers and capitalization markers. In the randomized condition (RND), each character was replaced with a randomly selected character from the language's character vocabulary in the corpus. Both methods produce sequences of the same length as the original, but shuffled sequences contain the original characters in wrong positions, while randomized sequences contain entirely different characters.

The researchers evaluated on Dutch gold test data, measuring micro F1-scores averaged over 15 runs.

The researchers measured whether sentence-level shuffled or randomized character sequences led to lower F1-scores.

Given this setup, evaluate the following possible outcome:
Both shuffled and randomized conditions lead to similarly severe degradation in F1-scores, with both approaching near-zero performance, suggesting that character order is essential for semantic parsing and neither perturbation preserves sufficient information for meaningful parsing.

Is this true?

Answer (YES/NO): NO